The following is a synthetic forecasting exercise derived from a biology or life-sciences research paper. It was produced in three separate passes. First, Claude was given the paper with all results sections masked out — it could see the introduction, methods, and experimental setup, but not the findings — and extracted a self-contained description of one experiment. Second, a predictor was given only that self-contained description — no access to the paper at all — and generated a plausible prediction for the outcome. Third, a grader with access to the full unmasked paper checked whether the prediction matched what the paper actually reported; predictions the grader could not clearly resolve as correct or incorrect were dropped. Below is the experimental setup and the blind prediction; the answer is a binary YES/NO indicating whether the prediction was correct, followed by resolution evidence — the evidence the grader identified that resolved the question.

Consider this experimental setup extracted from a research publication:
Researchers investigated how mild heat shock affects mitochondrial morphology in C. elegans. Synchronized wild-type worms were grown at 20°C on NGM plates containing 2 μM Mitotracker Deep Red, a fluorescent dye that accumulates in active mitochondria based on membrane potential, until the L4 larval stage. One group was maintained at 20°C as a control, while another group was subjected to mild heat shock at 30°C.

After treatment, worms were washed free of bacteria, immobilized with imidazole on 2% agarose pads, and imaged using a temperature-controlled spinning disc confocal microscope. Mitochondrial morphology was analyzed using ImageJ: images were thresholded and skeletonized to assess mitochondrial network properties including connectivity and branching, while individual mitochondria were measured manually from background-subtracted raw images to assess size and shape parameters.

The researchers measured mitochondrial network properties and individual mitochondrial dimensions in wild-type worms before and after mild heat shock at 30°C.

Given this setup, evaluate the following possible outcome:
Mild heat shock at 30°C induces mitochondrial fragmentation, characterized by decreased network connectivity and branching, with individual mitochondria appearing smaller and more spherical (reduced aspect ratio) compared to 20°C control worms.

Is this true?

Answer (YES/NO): NO